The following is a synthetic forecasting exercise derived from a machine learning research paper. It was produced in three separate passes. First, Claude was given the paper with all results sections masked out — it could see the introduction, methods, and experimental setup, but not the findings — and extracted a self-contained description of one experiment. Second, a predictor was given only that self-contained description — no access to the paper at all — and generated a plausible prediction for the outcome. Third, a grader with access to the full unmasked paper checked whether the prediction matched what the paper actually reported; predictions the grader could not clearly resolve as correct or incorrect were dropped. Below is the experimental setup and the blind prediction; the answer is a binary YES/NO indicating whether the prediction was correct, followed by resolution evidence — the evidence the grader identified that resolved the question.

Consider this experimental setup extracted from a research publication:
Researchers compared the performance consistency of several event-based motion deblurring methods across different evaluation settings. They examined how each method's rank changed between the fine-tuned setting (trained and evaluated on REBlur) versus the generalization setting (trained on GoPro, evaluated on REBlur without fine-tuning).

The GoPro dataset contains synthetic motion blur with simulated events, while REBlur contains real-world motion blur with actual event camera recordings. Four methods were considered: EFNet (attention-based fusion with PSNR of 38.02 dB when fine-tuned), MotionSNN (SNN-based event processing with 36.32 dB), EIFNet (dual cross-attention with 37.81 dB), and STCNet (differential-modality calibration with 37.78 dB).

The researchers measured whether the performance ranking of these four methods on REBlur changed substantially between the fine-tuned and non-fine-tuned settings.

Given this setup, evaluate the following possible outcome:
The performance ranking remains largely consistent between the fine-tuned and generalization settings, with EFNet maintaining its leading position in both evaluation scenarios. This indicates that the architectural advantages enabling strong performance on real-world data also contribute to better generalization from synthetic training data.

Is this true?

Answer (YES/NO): NO